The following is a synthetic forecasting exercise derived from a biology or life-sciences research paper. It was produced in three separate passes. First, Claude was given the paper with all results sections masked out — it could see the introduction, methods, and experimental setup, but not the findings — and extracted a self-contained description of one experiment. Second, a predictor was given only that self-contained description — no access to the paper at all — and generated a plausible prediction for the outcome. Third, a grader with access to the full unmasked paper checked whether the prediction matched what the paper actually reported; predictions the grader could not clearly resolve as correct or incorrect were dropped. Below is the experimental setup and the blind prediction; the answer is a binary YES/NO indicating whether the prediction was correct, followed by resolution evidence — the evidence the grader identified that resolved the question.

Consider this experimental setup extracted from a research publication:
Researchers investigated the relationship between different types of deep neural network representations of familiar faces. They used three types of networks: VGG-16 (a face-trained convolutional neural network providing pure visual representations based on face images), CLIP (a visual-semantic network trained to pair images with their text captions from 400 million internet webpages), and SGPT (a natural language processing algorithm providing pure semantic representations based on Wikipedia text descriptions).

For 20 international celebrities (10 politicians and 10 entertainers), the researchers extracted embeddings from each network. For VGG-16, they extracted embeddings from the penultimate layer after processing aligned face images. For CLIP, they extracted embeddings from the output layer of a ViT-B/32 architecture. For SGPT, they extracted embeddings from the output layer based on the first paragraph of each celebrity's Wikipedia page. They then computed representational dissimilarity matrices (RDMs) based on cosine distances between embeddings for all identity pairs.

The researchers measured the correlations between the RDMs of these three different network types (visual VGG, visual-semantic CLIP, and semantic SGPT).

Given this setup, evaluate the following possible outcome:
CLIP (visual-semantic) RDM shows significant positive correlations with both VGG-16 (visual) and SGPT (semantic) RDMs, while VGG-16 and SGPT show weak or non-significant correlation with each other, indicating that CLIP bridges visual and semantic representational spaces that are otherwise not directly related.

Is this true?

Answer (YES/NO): YES